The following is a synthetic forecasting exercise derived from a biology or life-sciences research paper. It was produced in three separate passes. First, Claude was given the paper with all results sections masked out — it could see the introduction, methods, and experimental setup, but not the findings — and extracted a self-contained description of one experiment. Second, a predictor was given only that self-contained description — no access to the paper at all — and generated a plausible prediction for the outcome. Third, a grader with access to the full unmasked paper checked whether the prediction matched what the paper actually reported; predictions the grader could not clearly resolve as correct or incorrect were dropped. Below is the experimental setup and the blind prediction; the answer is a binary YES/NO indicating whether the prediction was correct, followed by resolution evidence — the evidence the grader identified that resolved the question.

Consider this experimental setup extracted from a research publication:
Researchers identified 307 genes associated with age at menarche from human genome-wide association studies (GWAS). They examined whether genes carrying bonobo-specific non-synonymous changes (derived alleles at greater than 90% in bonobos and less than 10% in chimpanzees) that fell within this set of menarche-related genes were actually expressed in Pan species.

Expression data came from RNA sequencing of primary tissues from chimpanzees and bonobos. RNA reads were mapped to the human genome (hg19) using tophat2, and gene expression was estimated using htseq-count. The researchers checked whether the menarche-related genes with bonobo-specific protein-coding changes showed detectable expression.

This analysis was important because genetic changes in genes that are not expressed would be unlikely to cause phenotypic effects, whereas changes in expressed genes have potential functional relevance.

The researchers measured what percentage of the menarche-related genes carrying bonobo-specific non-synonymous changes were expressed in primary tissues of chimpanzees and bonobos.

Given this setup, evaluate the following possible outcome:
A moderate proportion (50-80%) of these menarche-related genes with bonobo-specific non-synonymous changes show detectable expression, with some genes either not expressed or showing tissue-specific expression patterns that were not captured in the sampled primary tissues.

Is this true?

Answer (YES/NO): NO